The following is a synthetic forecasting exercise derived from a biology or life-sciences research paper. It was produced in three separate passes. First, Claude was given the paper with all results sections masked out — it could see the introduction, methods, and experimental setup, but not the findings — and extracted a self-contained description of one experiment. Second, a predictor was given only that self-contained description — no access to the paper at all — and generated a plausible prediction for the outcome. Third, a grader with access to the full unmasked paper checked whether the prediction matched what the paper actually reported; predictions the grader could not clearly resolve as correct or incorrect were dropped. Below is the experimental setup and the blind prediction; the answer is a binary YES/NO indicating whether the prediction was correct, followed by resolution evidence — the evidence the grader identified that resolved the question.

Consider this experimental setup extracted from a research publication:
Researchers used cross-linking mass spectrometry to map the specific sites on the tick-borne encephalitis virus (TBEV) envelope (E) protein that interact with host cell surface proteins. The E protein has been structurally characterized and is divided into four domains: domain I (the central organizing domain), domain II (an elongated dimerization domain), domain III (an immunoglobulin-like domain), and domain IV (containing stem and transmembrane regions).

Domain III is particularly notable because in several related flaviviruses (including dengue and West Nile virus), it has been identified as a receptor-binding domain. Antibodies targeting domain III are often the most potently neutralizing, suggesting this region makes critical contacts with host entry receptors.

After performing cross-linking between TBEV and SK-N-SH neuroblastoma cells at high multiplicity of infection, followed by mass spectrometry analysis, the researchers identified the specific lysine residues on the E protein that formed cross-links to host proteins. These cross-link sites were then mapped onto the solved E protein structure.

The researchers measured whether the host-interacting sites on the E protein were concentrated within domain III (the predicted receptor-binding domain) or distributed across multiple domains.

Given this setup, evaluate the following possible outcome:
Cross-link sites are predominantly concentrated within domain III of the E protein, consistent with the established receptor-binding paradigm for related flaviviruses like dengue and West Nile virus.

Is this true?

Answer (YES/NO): NO